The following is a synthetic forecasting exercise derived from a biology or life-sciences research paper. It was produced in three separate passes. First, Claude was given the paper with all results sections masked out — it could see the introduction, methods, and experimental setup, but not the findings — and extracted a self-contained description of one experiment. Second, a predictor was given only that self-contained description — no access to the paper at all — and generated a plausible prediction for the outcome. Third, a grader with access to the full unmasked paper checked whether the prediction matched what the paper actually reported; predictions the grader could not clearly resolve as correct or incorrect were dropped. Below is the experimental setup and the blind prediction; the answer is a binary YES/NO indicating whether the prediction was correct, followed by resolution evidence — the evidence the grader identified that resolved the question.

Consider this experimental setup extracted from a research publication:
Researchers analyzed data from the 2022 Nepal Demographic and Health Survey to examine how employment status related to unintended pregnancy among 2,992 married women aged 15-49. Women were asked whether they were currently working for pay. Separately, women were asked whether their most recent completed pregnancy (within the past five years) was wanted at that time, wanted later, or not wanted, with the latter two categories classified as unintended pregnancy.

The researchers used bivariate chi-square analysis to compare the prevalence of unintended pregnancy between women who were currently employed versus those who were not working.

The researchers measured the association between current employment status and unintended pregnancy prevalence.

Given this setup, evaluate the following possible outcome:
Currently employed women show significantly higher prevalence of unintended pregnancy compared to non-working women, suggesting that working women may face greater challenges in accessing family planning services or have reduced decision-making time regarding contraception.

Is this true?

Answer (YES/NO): YES